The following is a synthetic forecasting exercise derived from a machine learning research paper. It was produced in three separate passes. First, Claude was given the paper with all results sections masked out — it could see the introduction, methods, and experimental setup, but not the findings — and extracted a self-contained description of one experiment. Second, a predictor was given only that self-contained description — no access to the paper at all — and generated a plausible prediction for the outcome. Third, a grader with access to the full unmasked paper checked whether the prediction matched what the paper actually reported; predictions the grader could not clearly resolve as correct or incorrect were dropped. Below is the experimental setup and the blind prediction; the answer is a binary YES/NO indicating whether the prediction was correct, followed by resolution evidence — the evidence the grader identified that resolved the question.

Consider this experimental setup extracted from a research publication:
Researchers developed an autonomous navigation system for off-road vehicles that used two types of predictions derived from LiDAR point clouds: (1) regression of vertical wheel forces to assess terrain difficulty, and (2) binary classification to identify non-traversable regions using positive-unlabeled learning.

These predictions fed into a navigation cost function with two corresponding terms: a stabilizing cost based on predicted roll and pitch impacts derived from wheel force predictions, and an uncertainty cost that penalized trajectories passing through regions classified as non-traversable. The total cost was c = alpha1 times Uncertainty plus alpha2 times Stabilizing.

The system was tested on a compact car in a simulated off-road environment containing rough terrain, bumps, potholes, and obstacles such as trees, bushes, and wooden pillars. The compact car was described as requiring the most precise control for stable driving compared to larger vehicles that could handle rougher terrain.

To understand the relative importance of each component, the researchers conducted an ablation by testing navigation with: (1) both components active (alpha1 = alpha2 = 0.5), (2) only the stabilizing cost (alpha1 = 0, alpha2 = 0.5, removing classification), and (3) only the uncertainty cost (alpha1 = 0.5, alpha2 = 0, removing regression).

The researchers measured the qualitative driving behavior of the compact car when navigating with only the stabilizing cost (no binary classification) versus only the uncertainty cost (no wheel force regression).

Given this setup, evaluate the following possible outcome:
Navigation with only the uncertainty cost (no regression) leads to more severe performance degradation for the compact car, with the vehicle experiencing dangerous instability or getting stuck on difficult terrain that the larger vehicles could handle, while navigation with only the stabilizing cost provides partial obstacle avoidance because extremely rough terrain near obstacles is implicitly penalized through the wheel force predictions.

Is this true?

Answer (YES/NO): NO